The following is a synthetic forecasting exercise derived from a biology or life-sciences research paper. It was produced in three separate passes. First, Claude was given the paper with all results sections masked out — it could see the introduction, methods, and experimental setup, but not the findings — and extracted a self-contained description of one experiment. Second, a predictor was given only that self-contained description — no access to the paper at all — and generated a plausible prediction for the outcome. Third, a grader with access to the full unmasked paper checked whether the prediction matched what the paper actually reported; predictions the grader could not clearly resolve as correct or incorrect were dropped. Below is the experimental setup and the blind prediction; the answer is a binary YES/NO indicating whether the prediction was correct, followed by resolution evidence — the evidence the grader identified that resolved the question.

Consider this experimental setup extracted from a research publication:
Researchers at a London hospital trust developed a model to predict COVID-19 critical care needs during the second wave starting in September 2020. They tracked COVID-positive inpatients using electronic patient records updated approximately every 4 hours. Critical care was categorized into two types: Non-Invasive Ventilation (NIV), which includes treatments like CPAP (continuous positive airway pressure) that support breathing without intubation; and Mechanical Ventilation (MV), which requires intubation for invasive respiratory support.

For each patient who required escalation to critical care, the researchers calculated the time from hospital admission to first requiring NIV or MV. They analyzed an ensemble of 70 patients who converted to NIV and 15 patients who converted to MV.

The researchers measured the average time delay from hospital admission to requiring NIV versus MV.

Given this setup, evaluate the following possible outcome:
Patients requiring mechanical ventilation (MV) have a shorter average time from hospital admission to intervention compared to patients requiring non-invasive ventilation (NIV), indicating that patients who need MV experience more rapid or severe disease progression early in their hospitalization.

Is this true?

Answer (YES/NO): NO